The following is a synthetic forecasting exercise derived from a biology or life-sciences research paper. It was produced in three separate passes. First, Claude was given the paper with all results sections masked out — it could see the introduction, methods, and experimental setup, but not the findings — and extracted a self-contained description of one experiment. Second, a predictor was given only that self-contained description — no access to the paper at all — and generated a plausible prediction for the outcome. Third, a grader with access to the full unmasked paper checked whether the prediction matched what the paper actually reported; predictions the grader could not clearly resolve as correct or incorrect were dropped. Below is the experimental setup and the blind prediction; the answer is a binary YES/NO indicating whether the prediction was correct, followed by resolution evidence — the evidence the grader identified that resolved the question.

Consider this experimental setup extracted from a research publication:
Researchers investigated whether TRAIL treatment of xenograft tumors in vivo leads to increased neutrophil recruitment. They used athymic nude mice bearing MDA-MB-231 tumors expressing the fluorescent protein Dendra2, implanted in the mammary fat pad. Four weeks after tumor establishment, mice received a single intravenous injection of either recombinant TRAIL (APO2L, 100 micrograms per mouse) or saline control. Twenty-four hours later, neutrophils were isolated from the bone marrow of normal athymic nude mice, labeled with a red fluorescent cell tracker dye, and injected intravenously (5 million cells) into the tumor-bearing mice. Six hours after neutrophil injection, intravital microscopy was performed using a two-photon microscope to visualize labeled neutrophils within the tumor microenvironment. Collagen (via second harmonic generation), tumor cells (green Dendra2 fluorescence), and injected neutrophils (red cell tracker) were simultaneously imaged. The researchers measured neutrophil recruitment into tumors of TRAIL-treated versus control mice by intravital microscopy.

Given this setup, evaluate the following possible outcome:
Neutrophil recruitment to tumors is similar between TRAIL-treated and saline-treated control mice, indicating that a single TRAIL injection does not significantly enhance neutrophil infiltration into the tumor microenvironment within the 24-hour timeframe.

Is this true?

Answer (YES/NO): NO